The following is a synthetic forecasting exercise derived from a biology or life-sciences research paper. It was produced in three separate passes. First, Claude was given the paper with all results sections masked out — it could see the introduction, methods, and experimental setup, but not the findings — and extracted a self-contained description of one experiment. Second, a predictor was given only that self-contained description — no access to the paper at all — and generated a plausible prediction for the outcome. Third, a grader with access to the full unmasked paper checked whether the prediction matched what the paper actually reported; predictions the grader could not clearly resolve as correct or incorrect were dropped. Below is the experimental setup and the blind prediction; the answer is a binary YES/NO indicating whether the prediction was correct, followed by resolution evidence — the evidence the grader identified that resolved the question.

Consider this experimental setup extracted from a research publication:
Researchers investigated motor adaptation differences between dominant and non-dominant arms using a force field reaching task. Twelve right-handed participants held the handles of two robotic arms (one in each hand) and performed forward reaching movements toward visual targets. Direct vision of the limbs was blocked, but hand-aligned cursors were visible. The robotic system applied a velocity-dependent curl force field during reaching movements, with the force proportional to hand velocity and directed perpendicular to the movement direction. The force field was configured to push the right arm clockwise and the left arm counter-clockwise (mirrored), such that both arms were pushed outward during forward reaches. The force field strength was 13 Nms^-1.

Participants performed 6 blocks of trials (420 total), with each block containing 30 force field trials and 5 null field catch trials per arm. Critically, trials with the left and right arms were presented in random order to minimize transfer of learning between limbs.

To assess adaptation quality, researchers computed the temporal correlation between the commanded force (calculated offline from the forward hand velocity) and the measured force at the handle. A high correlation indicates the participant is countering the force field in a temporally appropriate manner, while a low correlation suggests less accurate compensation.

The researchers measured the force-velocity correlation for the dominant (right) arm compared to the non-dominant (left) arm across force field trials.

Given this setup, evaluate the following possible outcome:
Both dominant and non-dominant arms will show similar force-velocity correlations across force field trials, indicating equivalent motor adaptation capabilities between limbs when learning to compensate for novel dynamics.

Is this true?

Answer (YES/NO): NO